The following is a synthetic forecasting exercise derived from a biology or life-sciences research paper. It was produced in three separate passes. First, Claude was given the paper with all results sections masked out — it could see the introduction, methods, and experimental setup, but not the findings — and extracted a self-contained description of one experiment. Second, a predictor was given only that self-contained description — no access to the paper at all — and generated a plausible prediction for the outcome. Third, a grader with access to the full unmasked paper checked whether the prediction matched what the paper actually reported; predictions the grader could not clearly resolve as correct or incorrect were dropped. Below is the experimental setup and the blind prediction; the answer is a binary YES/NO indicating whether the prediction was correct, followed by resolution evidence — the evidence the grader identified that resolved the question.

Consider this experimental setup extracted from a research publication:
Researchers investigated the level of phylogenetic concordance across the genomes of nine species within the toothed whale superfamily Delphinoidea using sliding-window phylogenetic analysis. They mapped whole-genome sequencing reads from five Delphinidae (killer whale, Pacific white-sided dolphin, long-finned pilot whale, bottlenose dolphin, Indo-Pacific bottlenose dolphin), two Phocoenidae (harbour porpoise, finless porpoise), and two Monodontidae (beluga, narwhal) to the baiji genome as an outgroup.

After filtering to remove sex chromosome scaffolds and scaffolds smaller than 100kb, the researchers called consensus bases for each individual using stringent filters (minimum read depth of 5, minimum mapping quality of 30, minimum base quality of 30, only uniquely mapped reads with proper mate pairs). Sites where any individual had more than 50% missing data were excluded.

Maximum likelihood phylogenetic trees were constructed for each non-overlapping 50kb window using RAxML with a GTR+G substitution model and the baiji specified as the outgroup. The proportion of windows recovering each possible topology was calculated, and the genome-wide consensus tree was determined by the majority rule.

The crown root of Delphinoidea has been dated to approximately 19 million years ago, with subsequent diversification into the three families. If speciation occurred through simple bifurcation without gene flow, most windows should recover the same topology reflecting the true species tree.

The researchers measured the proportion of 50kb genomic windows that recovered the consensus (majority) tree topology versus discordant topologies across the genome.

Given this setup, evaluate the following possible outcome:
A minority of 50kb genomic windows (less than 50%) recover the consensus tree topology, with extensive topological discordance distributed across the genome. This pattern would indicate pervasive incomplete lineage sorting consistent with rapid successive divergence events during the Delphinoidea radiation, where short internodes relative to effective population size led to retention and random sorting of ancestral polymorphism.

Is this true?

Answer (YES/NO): YES